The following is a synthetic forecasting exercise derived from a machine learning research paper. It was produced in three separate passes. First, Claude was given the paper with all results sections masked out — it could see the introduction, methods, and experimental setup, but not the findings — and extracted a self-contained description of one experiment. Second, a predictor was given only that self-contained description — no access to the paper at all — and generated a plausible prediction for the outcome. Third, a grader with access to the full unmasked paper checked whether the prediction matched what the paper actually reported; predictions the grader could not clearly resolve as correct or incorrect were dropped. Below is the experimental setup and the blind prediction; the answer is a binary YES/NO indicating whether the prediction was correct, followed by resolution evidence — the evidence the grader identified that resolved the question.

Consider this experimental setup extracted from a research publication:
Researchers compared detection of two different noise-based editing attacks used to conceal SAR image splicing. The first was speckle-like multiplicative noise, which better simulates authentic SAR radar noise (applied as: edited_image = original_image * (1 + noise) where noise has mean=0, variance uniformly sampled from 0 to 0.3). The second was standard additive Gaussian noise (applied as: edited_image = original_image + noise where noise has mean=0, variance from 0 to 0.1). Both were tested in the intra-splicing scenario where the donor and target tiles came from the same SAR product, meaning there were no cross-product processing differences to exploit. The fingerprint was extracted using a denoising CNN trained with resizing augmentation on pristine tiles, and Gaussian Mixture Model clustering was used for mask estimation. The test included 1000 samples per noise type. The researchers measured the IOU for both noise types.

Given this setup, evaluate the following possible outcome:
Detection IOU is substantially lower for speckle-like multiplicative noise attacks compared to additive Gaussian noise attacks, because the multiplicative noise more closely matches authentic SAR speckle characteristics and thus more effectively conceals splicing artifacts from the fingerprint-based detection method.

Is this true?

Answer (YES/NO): NO